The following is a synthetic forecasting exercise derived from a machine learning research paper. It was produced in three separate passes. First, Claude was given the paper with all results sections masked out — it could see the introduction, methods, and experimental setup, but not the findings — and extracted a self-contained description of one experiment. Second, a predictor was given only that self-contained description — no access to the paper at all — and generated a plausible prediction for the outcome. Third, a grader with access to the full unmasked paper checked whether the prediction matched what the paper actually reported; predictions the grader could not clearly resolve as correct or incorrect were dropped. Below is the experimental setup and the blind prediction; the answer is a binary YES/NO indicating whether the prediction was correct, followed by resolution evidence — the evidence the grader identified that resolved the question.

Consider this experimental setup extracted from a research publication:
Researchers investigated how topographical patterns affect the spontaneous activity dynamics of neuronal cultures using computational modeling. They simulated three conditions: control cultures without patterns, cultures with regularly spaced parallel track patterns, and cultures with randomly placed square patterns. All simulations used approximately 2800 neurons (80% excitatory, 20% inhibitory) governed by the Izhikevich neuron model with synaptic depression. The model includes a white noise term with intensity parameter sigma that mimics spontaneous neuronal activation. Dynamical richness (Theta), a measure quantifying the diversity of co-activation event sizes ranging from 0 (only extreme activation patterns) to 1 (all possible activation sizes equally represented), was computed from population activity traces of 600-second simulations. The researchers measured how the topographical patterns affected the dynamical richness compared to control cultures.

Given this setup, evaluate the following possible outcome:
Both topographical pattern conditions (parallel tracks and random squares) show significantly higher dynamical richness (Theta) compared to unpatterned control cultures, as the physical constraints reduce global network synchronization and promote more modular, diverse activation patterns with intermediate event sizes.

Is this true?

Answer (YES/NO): YES